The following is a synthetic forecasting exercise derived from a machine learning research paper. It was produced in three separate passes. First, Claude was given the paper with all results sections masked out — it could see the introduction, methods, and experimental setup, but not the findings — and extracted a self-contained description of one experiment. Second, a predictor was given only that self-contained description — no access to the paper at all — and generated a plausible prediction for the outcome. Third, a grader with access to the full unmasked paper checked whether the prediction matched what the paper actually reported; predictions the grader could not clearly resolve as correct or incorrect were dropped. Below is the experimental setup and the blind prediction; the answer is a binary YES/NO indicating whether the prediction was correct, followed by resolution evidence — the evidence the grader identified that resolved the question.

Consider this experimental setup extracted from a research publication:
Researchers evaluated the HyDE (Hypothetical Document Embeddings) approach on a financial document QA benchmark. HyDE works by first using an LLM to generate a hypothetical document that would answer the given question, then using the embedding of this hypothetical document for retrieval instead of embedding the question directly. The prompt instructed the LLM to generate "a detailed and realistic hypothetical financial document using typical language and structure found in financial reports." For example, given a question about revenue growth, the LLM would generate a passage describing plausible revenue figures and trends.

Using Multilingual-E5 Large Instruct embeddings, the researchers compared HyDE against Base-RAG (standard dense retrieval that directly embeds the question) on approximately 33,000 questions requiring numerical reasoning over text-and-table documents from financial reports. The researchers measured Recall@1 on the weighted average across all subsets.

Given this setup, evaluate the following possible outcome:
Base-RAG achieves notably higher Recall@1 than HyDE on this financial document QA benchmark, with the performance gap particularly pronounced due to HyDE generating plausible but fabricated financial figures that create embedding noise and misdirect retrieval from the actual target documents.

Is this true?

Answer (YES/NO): NO